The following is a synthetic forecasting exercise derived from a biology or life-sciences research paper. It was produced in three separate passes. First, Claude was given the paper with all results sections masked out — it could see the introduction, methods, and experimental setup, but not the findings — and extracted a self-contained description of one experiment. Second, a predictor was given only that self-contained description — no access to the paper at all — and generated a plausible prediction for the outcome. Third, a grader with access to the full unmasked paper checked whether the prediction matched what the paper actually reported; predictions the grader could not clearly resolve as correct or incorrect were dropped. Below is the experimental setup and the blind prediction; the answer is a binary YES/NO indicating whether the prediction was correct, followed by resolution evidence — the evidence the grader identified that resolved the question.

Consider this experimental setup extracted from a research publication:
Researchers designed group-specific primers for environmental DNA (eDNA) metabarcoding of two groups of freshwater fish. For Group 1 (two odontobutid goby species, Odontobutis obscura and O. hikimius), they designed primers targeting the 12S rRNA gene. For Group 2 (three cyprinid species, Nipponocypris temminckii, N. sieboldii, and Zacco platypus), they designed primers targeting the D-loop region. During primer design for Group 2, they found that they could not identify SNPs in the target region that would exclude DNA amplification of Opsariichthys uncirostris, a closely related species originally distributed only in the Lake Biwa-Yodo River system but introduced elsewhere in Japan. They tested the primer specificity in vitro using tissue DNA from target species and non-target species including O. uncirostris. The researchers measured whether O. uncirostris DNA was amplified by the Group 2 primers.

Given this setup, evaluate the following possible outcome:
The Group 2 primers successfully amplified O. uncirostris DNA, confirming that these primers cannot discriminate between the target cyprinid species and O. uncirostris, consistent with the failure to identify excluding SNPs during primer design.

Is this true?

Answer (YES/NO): YES